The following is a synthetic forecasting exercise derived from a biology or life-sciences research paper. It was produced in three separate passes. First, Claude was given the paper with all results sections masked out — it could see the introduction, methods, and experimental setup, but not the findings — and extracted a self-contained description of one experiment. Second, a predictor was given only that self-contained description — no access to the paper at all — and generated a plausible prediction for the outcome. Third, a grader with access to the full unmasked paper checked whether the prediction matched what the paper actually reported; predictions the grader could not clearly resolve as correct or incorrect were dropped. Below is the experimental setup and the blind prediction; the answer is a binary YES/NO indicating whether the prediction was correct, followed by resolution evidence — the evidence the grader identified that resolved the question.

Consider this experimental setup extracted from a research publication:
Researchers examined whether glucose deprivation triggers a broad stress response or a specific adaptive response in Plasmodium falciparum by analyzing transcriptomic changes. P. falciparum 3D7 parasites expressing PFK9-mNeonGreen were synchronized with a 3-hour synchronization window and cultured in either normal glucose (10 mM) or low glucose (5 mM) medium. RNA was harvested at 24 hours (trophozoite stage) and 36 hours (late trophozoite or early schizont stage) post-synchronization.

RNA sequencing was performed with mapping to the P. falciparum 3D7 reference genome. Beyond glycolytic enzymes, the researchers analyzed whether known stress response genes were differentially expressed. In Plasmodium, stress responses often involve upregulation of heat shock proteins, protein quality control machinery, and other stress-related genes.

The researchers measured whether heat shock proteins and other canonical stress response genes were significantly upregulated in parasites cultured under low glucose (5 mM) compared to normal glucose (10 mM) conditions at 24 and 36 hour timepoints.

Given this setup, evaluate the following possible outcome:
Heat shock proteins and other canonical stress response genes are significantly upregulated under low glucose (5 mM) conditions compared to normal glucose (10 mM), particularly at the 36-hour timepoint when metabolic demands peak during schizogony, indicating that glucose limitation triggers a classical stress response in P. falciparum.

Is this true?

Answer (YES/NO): NO